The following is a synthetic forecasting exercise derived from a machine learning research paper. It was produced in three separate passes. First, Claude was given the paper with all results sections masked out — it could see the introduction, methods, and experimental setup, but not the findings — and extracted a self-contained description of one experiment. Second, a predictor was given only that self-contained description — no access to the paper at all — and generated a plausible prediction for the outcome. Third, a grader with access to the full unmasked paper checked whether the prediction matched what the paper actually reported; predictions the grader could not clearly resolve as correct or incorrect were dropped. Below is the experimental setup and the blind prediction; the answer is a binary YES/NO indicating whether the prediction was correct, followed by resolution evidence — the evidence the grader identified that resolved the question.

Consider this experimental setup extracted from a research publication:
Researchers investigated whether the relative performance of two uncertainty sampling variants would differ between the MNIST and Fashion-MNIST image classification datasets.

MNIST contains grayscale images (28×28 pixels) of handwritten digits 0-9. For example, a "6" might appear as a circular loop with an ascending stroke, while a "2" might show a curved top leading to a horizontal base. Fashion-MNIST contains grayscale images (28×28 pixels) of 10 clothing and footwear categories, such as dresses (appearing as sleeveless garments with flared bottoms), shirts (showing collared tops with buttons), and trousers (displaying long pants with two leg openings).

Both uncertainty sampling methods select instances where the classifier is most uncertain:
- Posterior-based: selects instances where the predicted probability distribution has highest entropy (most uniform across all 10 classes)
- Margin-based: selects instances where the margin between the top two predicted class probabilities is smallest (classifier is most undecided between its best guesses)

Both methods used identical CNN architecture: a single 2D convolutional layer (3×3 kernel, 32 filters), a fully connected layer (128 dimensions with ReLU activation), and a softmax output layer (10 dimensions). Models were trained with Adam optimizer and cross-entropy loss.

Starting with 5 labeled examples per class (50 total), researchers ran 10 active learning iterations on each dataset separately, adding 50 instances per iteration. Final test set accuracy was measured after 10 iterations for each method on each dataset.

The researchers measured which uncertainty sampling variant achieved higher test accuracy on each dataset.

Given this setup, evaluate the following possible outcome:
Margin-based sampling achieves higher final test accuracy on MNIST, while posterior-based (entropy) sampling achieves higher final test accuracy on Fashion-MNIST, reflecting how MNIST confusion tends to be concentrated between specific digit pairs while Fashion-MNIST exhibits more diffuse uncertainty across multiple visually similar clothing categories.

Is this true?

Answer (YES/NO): NO